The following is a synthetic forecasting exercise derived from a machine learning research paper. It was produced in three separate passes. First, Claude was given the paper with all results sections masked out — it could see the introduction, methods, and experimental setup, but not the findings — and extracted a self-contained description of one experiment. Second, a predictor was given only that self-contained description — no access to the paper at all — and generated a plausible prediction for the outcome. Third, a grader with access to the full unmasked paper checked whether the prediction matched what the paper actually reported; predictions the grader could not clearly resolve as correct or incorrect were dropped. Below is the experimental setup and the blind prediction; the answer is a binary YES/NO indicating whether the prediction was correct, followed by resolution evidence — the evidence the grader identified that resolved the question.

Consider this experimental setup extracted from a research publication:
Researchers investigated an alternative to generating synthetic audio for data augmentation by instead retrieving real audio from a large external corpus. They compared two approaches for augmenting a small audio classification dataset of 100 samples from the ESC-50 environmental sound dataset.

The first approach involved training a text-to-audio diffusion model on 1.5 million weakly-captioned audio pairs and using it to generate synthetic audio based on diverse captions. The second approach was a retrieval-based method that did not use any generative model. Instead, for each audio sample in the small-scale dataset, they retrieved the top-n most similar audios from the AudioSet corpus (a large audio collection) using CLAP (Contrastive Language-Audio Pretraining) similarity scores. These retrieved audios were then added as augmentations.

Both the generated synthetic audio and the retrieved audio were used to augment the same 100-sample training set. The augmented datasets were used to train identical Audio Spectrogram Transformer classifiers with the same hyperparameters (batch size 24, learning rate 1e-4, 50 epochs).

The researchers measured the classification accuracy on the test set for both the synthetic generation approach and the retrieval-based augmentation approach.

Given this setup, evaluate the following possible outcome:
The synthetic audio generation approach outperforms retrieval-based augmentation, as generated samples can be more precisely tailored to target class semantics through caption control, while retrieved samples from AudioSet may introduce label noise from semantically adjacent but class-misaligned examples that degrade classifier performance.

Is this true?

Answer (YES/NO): YES